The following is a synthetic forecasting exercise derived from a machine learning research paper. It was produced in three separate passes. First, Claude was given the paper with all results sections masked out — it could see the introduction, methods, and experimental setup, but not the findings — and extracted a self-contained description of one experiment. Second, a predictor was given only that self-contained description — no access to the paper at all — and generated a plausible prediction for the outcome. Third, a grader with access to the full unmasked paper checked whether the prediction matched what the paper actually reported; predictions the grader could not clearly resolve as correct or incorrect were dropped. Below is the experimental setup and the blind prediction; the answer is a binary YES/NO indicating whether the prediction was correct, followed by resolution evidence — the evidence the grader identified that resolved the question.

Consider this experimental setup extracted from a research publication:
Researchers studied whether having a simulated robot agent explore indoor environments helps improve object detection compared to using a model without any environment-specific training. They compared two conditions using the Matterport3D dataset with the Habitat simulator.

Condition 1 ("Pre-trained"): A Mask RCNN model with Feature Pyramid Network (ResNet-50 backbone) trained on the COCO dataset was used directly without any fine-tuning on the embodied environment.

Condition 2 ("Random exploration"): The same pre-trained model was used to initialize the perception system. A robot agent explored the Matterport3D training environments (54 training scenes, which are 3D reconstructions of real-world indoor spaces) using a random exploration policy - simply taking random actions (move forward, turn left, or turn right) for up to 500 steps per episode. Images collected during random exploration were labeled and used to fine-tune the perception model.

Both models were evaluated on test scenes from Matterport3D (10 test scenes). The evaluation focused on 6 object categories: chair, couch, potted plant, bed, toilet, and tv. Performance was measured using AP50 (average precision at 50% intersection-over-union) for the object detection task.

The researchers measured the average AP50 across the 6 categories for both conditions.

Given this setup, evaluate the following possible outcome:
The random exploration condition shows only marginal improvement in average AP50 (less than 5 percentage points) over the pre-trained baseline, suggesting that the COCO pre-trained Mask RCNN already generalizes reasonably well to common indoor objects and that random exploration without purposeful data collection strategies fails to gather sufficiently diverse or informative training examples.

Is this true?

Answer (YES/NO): NO